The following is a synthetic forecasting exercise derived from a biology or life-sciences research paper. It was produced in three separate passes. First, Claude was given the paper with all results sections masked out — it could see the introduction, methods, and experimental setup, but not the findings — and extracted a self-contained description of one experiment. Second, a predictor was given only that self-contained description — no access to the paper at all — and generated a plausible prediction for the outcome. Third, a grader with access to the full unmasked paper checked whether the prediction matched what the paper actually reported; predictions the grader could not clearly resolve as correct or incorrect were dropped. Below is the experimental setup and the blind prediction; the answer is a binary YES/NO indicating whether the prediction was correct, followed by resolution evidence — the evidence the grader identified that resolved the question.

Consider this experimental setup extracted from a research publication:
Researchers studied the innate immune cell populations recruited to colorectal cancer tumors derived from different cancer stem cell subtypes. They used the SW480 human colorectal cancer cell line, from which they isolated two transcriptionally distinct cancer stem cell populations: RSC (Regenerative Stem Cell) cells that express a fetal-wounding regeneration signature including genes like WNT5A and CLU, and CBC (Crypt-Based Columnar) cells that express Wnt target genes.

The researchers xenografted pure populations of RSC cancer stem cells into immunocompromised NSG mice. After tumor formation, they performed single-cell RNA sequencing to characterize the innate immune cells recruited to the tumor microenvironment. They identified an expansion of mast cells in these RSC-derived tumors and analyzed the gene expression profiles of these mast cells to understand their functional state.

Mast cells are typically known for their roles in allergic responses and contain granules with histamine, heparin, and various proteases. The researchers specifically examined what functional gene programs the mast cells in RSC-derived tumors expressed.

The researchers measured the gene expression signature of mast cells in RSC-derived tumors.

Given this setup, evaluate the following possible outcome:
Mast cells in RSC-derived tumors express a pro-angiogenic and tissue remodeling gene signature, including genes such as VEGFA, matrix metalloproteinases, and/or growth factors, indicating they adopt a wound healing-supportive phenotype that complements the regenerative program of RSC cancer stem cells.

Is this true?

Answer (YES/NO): NO